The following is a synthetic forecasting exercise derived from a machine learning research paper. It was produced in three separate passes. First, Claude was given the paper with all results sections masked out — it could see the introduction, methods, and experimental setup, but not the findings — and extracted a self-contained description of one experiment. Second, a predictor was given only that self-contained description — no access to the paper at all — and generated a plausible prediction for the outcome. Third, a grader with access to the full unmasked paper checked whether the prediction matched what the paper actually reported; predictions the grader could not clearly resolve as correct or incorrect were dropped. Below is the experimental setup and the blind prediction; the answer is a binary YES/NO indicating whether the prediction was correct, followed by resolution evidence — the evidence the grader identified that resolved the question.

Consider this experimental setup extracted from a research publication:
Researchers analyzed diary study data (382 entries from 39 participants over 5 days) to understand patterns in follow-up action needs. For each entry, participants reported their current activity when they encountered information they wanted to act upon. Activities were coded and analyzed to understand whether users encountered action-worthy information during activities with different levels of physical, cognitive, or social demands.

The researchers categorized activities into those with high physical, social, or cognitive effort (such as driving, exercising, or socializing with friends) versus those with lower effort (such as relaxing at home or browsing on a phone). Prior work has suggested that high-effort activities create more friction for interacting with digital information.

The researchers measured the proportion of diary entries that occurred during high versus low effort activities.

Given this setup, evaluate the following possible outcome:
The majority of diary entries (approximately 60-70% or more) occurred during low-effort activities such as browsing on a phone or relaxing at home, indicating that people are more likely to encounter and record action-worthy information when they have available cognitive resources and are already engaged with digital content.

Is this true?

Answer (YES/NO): NO